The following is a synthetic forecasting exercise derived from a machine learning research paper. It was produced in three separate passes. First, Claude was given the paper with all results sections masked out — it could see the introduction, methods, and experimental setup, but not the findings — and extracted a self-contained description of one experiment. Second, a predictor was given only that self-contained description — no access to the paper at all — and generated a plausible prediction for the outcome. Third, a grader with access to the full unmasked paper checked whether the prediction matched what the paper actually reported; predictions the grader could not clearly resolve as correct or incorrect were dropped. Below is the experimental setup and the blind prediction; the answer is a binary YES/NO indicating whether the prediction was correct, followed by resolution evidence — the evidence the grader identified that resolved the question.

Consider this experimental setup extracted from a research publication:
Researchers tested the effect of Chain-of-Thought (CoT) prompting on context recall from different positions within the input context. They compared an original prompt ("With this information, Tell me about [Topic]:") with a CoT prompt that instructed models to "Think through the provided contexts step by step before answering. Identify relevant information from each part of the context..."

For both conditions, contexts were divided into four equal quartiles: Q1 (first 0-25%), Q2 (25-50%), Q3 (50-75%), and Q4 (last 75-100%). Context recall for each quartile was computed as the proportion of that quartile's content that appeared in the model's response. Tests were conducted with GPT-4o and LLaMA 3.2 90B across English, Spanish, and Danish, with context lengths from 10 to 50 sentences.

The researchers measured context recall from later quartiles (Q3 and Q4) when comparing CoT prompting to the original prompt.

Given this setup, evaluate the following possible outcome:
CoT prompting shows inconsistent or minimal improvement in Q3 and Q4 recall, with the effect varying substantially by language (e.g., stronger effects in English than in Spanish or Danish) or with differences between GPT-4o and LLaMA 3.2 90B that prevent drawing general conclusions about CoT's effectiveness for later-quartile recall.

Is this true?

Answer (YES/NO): NO